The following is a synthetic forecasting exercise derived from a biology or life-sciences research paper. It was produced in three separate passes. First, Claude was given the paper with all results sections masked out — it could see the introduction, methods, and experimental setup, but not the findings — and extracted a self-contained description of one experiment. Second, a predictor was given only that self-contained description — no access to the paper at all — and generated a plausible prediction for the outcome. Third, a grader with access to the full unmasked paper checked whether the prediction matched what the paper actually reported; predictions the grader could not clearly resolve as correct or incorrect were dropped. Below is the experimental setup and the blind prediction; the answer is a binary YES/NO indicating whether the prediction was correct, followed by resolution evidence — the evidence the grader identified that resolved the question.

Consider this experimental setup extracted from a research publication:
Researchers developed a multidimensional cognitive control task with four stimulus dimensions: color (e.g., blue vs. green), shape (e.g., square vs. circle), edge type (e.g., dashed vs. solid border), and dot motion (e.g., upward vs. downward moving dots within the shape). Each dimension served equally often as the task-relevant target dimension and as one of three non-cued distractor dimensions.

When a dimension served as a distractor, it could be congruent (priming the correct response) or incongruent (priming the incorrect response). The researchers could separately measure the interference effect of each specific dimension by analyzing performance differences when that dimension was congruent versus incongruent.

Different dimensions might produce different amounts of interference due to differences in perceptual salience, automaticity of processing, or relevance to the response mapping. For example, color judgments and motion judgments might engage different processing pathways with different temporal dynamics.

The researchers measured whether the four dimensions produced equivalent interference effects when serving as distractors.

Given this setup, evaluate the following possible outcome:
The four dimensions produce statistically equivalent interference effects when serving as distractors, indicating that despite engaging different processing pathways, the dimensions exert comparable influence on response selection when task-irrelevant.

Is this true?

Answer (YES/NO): NO